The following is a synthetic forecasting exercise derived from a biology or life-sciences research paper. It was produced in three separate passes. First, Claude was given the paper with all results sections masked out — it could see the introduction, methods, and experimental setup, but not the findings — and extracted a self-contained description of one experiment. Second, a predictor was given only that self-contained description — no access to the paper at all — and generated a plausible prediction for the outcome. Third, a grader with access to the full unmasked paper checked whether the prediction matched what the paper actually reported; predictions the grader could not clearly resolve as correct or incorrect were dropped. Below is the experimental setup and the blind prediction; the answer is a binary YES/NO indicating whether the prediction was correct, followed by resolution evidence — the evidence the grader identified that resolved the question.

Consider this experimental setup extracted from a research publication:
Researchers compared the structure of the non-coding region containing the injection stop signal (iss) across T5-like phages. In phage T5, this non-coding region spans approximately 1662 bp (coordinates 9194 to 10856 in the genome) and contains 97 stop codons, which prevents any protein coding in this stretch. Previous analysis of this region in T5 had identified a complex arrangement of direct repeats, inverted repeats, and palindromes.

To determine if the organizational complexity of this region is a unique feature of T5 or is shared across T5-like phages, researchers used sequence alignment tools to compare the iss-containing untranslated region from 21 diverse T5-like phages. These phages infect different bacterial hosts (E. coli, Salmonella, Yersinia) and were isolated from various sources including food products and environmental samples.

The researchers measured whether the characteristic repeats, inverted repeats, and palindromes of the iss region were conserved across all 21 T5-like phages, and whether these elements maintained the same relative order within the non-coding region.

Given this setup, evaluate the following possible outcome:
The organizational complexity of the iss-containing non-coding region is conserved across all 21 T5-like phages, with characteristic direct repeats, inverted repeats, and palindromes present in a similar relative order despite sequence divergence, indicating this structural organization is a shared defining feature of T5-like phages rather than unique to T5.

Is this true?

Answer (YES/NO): YES